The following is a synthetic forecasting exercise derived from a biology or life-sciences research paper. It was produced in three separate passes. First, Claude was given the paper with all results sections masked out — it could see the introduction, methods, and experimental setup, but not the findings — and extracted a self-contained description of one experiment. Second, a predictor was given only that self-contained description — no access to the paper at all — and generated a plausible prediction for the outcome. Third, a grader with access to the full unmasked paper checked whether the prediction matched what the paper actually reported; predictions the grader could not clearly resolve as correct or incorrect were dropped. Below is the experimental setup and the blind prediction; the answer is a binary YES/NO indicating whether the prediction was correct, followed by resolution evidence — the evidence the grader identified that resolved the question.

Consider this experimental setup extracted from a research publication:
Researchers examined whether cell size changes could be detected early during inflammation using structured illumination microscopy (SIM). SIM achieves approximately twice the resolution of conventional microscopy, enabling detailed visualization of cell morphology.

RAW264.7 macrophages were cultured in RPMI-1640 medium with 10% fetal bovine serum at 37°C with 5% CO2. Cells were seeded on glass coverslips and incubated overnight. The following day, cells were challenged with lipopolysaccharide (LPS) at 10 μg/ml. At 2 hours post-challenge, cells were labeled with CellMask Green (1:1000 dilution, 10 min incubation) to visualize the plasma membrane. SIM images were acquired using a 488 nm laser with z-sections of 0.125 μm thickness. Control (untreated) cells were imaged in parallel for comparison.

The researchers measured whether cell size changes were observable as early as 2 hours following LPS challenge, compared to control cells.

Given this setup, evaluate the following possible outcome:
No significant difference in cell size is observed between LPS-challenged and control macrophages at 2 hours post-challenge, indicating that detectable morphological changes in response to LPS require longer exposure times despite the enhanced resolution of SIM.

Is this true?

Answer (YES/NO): NO